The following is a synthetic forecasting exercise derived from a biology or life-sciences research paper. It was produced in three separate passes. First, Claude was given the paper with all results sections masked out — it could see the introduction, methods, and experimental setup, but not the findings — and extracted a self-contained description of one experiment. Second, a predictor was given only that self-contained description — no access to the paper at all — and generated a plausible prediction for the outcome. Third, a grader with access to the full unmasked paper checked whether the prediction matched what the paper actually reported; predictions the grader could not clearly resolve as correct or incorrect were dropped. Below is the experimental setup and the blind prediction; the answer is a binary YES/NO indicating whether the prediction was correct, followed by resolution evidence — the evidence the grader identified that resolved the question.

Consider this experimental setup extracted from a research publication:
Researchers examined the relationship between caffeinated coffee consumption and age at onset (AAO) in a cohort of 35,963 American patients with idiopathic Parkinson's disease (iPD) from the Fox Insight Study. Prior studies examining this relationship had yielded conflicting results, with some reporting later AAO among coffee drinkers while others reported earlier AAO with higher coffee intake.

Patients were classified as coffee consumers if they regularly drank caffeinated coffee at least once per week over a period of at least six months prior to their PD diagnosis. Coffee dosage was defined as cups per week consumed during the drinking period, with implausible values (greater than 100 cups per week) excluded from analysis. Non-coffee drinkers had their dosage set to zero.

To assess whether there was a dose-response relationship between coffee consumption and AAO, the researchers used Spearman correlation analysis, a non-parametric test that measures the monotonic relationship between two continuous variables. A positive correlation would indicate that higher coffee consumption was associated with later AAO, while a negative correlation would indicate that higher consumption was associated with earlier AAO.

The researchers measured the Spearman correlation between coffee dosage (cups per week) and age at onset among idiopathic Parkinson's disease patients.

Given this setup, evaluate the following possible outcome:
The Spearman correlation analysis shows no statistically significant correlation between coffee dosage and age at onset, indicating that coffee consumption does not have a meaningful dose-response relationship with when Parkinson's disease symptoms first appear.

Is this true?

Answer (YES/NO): NO